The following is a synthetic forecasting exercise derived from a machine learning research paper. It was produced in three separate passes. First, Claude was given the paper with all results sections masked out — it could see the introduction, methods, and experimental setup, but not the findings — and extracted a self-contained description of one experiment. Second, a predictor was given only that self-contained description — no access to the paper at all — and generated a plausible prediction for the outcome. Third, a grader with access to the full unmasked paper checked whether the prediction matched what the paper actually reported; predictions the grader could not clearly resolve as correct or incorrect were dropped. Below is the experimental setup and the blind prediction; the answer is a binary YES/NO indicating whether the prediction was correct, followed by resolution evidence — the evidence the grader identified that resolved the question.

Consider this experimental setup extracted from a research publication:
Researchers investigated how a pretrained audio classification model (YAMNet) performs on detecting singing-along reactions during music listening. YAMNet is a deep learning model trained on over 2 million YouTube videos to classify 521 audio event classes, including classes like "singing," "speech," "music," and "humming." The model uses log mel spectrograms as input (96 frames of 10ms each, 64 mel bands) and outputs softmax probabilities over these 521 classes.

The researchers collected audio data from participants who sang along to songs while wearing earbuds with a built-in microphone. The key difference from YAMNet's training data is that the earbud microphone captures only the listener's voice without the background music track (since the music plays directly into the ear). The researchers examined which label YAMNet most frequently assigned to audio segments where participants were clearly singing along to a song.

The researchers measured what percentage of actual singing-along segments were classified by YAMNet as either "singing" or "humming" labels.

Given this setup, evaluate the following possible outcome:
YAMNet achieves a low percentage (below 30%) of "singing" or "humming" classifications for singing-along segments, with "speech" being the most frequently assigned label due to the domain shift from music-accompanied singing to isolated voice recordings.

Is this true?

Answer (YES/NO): YES